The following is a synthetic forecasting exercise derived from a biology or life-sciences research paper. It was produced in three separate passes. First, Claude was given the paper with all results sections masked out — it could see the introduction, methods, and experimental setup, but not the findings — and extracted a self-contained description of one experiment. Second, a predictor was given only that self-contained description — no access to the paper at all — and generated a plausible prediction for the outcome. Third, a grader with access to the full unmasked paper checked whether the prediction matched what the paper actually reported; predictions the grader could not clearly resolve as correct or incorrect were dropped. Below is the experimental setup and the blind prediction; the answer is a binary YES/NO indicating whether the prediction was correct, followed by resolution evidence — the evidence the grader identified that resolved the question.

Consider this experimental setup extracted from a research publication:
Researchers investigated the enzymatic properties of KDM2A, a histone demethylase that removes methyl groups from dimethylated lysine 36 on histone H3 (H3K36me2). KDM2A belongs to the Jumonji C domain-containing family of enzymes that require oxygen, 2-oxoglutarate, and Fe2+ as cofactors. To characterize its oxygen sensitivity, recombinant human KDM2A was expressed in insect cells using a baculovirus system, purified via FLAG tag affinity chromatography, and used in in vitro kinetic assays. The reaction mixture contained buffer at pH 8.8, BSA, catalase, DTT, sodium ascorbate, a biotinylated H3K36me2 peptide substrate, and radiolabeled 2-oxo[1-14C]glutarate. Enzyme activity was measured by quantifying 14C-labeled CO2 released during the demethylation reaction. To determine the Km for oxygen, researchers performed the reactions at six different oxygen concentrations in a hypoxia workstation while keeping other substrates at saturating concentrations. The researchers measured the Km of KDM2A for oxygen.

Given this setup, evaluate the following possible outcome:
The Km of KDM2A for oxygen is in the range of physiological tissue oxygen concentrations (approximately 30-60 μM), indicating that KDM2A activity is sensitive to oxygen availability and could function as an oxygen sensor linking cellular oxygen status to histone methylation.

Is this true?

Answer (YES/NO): YES